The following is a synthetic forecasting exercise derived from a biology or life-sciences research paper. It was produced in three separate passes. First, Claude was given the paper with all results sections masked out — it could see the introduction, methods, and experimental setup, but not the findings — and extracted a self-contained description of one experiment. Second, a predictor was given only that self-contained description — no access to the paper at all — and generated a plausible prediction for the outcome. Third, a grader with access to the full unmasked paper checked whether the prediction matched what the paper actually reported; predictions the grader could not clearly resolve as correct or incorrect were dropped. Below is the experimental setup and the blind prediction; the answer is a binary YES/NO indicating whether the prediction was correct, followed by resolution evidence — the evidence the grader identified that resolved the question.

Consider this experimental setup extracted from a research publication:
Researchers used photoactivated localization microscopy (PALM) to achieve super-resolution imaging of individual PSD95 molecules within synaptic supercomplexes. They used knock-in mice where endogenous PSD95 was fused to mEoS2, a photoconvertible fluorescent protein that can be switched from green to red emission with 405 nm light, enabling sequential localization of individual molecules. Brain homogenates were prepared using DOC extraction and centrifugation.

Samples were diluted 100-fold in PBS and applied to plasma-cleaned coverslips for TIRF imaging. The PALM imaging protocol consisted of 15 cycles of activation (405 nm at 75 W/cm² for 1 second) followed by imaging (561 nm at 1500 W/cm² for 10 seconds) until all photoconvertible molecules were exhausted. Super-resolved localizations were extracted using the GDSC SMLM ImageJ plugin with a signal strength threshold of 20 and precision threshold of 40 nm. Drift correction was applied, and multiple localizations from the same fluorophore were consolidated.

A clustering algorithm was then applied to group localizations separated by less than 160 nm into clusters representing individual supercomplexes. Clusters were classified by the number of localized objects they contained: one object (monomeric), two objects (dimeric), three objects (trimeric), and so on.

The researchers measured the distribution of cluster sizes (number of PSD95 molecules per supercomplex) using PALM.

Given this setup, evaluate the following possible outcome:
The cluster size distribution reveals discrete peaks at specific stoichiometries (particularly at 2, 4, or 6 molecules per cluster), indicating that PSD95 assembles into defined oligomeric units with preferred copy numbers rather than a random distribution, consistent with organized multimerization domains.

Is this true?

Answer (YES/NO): NO